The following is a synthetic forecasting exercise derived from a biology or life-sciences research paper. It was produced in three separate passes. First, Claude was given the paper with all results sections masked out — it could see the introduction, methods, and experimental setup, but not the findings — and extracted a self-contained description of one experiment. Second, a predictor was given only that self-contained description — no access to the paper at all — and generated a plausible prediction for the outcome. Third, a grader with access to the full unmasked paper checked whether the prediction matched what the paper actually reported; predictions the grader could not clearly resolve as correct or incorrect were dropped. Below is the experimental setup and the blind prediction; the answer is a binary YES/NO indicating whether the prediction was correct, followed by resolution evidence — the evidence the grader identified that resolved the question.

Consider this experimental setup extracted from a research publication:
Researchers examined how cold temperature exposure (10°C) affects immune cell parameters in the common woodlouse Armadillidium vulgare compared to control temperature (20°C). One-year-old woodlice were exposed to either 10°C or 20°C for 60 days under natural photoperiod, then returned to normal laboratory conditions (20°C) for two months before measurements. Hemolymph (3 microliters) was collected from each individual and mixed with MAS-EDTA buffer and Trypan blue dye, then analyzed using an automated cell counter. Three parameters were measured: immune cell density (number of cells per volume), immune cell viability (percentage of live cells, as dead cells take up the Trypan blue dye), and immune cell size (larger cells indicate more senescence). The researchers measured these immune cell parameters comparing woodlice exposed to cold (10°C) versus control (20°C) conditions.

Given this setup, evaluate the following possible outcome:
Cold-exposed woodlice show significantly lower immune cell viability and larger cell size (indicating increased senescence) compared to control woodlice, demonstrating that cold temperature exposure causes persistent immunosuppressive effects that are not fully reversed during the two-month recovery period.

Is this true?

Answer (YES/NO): NO